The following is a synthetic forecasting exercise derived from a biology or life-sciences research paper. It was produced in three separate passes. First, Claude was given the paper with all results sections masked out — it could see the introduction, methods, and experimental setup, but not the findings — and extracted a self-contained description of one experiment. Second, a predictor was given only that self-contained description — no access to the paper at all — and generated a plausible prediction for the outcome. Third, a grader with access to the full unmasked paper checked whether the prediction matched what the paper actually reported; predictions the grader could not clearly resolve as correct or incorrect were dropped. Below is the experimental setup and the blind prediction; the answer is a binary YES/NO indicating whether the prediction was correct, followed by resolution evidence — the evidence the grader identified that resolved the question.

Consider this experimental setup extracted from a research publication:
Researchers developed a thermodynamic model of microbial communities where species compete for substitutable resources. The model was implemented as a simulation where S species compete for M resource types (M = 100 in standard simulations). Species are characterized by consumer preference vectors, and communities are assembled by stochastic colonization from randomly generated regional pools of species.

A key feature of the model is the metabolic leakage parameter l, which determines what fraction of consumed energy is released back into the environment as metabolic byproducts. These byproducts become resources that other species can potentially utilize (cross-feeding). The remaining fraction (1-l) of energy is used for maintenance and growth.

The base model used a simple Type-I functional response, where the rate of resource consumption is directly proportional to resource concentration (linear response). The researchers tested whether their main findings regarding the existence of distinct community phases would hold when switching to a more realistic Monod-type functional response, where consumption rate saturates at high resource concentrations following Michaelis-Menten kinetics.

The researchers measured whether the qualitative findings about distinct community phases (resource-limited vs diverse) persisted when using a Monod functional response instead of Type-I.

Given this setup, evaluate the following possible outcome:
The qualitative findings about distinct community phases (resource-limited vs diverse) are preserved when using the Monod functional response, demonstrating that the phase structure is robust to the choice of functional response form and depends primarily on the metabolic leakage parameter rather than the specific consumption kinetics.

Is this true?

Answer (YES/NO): YES